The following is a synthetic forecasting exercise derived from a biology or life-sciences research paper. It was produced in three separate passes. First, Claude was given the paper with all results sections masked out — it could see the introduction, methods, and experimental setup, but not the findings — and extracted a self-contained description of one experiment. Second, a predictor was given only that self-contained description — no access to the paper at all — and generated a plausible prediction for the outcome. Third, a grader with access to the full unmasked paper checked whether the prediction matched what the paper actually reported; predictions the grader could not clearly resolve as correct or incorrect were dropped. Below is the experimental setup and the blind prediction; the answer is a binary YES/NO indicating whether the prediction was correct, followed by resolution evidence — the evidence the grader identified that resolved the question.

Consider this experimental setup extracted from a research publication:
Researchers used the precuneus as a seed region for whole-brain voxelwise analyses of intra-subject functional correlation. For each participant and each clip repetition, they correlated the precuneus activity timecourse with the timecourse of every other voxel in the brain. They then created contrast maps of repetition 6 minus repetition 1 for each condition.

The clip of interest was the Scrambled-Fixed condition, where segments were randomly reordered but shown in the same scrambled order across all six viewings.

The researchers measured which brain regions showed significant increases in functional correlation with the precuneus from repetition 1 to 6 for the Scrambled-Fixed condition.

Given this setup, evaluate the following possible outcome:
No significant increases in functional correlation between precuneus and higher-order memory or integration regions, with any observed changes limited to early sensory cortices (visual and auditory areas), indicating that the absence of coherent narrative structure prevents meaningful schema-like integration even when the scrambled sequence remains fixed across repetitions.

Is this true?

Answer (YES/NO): NO